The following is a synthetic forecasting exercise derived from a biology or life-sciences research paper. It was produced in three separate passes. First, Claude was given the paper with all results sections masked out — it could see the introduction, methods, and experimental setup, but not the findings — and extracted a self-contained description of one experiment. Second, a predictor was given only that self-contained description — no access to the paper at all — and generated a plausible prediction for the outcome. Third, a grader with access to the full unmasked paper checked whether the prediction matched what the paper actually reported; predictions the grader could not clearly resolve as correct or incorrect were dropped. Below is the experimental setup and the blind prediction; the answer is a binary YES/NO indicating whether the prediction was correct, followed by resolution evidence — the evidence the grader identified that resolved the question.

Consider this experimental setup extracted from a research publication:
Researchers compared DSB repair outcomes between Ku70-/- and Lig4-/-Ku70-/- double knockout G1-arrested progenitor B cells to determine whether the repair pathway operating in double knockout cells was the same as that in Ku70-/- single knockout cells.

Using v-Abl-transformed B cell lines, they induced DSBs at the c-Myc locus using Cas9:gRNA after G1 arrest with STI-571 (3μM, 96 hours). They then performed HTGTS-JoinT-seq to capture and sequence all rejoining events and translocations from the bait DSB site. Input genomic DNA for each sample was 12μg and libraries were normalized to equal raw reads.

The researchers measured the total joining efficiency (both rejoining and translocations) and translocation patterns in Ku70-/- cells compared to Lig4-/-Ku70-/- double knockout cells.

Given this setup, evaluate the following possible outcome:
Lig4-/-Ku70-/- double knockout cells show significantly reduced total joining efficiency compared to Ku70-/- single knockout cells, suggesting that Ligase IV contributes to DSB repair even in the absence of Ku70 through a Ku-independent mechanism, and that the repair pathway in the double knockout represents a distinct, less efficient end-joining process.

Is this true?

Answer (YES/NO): NO